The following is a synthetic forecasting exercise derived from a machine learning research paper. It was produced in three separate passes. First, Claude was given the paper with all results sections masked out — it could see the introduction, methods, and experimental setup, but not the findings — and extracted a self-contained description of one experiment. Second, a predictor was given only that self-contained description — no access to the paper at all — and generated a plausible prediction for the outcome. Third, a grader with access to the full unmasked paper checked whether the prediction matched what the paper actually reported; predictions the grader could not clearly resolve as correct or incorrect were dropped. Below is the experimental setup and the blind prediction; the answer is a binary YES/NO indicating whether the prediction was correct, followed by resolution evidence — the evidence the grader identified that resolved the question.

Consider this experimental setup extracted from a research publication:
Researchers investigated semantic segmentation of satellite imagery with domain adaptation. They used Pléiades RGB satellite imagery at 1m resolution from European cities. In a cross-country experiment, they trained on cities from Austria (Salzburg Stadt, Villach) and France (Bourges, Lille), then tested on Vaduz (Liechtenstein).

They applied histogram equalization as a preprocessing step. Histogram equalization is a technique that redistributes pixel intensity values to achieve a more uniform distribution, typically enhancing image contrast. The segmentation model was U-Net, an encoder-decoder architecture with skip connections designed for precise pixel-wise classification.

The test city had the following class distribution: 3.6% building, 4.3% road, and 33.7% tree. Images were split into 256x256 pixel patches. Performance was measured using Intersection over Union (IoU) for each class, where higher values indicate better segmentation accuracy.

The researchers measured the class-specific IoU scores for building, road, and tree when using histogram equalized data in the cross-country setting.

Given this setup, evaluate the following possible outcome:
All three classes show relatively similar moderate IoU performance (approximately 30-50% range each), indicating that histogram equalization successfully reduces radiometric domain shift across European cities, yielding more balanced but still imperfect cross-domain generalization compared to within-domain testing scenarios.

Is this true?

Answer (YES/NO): NO